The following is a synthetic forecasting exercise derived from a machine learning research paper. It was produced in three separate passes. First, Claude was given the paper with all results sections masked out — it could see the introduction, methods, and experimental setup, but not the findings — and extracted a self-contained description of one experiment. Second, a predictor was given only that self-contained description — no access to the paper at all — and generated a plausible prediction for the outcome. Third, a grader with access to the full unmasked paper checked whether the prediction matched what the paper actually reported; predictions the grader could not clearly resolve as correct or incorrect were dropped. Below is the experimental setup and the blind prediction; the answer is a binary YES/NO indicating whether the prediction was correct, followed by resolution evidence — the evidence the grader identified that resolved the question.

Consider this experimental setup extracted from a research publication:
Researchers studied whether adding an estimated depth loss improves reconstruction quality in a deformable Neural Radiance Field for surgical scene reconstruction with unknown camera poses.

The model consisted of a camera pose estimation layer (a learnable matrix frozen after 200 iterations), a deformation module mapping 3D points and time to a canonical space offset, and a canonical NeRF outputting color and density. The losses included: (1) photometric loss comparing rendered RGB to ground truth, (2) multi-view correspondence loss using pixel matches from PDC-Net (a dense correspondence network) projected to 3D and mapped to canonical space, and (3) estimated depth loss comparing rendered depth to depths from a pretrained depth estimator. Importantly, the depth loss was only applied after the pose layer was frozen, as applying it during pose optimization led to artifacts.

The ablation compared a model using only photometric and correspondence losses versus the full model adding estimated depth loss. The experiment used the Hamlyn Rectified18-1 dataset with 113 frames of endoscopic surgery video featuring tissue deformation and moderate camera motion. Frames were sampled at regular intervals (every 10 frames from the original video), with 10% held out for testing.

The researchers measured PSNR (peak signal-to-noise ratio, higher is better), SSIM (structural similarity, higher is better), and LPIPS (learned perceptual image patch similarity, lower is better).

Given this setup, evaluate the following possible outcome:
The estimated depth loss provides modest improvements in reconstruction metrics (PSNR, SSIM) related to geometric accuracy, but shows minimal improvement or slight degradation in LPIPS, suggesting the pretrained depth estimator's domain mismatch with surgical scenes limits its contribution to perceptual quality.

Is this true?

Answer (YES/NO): NO